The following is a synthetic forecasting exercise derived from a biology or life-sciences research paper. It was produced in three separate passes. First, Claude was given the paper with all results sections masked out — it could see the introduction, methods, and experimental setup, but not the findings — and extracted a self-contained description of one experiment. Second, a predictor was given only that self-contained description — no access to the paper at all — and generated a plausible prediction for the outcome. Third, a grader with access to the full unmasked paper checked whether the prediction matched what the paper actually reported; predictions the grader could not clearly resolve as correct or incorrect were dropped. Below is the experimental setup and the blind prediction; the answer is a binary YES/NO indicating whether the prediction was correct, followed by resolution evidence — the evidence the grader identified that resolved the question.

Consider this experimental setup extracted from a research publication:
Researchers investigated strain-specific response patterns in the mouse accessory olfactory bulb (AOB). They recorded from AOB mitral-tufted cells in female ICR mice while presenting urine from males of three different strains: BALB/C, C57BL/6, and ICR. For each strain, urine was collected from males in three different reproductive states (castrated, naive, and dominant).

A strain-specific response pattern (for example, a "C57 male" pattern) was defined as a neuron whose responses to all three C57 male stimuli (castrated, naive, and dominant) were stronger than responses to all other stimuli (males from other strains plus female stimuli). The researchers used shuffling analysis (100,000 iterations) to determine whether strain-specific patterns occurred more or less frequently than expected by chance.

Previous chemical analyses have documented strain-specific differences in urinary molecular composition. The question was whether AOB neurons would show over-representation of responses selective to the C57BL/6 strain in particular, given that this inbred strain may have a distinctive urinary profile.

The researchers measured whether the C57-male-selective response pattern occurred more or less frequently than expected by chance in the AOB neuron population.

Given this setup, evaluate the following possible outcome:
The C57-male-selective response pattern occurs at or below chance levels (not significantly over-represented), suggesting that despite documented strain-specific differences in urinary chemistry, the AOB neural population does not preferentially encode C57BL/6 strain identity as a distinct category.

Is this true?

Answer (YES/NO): NO